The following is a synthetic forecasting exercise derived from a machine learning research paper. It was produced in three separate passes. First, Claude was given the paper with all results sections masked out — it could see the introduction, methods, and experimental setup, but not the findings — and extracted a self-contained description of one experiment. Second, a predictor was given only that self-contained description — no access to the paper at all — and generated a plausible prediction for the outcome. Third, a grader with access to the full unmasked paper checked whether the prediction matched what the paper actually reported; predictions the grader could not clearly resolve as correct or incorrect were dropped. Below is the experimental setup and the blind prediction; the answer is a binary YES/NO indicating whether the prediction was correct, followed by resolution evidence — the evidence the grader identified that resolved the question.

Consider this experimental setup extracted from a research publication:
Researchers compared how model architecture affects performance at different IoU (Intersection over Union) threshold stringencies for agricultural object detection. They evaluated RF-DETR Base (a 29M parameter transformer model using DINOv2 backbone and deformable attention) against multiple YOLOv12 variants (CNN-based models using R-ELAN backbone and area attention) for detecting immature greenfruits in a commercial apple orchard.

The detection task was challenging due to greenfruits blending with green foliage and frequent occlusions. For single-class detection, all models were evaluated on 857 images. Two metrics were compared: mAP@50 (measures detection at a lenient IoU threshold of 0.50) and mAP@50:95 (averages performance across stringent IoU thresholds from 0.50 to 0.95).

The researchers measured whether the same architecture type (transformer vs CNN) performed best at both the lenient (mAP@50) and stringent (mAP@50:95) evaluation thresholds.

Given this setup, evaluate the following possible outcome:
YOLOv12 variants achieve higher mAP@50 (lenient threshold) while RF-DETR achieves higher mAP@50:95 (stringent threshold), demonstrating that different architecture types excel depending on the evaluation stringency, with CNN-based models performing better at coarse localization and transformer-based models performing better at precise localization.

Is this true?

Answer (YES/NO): NO